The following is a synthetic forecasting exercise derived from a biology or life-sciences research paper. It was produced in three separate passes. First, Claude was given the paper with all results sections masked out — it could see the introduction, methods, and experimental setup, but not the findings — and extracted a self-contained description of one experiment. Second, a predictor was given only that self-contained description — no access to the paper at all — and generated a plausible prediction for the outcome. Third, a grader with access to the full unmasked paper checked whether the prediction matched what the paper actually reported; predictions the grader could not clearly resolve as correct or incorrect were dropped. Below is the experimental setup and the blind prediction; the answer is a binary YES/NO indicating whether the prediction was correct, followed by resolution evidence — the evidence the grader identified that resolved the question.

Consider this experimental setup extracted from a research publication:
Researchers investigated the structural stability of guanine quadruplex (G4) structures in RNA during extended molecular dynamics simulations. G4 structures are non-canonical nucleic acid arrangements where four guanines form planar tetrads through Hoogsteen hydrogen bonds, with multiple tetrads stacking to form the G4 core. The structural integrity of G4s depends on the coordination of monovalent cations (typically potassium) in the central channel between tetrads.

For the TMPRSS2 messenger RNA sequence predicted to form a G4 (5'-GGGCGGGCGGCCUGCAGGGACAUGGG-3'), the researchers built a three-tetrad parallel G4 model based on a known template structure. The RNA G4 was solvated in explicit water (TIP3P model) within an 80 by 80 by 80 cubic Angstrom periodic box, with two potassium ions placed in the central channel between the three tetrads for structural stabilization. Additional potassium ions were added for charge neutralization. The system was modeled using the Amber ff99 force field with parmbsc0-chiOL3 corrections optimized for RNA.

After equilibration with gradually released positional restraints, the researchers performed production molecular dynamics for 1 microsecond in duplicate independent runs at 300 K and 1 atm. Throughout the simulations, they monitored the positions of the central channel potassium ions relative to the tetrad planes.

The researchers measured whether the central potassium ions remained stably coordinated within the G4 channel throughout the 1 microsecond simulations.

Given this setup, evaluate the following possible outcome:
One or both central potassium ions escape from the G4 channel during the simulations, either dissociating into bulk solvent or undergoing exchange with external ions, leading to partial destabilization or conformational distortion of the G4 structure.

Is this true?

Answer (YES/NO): NO